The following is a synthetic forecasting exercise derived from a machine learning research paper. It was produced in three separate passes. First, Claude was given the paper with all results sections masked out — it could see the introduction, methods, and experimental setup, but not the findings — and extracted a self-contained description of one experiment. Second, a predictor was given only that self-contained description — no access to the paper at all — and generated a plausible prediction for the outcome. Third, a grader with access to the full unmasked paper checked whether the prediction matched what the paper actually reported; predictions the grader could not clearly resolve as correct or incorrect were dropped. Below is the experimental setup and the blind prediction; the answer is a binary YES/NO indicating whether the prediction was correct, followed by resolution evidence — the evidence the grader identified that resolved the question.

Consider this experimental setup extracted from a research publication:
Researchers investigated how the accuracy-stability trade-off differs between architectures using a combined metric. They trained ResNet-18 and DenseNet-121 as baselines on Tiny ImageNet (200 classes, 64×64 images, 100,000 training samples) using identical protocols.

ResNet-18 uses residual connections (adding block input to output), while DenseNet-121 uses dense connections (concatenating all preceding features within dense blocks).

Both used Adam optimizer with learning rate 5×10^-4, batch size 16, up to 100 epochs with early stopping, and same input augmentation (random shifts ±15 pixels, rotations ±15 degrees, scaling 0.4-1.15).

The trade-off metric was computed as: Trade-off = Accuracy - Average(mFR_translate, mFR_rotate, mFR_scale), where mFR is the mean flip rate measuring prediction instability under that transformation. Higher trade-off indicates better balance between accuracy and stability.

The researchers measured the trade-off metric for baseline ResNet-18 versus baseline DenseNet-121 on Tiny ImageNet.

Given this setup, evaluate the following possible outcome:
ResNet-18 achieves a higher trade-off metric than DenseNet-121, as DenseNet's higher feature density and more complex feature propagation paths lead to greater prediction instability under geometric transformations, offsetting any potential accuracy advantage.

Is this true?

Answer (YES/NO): NO